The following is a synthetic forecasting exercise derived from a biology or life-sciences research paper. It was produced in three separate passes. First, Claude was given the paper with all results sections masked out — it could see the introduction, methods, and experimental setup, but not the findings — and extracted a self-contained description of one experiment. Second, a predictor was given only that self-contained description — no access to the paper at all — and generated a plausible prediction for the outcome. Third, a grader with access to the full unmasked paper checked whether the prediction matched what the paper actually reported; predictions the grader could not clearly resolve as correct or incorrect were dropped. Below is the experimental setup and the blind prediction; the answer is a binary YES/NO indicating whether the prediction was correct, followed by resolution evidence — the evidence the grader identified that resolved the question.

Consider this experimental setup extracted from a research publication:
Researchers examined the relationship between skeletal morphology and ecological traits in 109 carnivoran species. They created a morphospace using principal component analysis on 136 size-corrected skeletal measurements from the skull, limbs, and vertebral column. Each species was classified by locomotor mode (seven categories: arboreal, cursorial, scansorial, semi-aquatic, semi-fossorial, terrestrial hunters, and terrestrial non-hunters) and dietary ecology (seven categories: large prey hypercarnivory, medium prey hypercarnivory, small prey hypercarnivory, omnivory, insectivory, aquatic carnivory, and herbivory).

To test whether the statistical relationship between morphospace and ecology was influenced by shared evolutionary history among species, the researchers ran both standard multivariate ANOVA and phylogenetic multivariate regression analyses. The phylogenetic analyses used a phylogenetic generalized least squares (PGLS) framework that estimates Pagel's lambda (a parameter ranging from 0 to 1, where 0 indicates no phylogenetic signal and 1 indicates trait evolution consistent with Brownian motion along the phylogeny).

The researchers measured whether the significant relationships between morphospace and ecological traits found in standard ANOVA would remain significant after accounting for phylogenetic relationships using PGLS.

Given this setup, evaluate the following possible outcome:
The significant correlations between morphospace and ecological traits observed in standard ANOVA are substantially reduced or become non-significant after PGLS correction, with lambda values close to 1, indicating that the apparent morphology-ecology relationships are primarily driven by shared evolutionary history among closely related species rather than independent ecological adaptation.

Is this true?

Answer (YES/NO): NO